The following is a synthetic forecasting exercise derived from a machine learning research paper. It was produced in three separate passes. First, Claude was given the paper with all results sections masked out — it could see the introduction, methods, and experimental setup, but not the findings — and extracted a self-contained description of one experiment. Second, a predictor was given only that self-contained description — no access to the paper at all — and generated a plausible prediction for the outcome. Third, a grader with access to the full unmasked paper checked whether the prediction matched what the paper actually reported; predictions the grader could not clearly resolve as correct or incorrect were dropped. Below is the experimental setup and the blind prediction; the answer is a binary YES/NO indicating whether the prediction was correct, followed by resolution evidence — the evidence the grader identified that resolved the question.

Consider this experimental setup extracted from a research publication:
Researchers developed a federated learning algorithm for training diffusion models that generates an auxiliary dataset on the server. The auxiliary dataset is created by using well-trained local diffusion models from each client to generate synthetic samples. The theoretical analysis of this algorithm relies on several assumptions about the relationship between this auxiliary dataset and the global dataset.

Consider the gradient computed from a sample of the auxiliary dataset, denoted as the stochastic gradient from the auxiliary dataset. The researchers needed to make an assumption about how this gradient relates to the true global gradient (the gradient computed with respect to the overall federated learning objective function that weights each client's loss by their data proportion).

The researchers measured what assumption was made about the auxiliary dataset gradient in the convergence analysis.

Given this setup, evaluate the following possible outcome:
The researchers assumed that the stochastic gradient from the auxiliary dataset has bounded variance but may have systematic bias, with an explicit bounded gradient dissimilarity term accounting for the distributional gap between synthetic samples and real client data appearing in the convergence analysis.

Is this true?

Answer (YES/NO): NO